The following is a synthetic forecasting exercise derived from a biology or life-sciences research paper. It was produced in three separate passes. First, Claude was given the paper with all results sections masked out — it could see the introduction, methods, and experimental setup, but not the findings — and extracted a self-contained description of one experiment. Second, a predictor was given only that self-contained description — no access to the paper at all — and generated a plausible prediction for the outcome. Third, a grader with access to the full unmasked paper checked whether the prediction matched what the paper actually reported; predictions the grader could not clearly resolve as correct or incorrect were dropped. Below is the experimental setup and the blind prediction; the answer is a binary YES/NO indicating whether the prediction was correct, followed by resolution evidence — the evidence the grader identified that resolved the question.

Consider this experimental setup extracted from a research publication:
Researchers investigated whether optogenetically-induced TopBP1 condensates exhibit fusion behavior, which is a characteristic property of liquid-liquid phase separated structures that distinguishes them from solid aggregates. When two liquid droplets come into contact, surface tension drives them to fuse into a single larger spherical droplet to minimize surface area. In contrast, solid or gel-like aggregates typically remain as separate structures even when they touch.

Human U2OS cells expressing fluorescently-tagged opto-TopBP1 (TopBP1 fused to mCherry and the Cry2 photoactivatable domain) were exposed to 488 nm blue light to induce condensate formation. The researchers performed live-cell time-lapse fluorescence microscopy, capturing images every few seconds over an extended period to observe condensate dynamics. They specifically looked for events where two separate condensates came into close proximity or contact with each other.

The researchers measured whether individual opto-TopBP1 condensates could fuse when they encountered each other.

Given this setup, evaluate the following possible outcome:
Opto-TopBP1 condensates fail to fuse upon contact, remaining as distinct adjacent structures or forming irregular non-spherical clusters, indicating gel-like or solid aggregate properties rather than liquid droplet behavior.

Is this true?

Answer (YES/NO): NO